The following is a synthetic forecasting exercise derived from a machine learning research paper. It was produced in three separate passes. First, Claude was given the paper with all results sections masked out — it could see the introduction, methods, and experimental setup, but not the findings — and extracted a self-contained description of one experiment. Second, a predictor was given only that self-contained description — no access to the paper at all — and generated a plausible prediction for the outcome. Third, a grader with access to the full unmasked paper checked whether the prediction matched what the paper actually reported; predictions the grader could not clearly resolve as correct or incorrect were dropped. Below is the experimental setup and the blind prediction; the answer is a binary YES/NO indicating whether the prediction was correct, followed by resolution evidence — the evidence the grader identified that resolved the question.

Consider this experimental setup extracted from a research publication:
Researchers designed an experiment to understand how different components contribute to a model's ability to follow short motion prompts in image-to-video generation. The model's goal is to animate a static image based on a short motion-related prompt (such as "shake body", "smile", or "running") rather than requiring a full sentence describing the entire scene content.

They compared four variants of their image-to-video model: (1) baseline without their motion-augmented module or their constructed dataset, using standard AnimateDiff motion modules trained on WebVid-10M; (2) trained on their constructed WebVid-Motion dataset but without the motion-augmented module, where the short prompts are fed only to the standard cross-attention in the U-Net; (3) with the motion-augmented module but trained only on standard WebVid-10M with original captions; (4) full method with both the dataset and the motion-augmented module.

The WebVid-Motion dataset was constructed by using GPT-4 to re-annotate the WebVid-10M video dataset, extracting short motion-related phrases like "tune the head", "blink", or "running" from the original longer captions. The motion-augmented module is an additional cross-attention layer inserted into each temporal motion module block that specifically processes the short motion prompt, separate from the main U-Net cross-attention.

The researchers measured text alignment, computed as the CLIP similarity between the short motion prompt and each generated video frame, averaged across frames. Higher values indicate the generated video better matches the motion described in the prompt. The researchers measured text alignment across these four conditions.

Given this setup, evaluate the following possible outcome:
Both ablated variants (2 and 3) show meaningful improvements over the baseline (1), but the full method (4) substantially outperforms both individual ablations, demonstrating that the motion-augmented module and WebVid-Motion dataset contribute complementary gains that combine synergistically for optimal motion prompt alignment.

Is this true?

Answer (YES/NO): YES